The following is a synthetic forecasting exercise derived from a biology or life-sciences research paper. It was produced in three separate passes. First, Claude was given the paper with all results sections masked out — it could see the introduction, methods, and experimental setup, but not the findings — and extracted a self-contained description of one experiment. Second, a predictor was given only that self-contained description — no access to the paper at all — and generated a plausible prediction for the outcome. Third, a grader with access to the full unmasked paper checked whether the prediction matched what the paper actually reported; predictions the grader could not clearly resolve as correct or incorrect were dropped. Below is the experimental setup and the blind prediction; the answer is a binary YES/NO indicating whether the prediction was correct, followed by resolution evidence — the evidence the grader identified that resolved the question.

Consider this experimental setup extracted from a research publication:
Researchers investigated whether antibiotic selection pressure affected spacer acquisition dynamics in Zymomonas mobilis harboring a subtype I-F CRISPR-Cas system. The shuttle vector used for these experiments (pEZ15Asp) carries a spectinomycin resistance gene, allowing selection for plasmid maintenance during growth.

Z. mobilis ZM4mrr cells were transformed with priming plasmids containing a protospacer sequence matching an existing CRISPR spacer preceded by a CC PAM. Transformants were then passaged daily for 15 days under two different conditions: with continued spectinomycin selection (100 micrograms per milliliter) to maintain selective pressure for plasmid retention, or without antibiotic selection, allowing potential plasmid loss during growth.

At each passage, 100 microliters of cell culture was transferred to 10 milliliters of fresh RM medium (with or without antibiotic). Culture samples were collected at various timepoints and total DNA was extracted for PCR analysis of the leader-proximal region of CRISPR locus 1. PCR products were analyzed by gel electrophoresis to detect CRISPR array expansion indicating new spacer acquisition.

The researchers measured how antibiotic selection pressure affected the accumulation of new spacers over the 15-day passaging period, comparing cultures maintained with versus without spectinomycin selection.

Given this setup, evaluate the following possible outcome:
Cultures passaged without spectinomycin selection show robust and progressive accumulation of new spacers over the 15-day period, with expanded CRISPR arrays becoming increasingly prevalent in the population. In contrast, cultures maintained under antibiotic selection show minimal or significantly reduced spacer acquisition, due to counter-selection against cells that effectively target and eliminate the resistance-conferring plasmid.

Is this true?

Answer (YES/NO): NO